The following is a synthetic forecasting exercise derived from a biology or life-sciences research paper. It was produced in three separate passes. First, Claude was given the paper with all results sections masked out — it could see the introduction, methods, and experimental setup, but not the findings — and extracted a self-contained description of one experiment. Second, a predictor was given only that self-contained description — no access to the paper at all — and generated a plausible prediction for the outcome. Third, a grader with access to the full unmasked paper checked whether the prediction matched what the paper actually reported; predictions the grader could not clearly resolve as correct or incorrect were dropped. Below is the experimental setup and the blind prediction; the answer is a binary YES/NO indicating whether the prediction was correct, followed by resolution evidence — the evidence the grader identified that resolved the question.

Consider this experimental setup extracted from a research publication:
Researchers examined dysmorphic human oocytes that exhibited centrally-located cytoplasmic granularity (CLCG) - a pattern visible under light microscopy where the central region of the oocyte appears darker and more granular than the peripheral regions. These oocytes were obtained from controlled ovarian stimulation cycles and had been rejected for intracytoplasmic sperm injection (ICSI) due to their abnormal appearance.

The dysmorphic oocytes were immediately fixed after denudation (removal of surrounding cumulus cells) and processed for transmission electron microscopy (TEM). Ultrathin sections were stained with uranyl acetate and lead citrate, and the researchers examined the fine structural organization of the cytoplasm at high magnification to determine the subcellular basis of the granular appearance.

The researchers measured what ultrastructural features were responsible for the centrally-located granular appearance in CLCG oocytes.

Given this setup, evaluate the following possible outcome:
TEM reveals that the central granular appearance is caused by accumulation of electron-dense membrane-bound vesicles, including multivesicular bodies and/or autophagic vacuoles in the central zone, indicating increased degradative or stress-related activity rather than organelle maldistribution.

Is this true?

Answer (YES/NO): NO